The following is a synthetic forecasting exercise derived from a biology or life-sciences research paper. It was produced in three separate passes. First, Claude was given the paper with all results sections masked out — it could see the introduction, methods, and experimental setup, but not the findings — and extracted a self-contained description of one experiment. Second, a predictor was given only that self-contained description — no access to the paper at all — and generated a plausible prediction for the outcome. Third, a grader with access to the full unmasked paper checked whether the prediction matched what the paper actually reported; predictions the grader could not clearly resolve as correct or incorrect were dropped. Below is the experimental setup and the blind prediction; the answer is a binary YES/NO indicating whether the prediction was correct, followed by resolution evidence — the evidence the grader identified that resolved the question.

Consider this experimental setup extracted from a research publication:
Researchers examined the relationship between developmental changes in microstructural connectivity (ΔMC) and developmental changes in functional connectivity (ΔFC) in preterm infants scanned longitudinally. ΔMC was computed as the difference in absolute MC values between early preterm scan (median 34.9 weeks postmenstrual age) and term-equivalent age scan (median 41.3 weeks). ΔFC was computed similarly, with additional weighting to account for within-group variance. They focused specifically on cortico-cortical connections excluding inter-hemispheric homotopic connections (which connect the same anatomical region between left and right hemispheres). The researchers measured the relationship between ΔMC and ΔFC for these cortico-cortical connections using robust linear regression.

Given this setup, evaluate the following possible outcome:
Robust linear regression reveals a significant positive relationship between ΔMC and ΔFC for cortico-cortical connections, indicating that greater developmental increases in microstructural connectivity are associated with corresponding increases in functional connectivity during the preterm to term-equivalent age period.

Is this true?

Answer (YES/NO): YES